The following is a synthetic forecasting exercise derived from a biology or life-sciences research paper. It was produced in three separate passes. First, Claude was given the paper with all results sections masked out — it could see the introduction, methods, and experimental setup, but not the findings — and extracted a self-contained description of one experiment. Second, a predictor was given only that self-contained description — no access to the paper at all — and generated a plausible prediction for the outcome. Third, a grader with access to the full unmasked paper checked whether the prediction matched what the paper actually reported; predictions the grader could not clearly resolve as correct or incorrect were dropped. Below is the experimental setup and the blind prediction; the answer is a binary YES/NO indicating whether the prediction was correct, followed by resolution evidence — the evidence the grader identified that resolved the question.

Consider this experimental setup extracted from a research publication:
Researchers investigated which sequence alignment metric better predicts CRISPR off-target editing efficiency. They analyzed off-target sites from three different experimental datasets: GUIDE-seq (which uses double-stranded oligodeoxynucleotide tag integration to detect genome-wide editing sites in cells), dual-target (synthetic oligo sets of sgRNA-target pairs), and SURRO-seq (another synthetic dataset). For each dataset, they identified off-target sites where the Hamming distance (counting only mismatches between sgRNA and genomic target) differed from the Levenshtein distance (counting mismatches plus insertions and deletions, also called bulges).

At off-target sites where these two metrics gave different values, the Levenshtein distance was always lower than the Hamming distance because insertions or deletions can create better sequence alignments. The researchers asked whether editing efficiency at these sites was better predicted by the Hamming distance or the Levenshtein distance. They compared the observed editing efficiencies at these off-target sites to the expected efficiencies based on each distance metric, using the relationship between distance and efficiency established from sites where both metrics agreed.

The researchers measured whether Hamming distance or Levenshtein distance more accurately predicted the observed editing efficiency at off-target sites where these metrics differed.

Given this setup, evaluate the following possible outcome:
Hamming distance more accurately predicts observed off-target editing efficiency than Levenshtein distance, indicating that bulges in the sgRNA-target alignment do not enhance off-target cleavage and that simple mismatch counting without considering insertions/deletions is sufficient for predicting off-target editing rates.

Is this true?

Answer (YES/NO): NO